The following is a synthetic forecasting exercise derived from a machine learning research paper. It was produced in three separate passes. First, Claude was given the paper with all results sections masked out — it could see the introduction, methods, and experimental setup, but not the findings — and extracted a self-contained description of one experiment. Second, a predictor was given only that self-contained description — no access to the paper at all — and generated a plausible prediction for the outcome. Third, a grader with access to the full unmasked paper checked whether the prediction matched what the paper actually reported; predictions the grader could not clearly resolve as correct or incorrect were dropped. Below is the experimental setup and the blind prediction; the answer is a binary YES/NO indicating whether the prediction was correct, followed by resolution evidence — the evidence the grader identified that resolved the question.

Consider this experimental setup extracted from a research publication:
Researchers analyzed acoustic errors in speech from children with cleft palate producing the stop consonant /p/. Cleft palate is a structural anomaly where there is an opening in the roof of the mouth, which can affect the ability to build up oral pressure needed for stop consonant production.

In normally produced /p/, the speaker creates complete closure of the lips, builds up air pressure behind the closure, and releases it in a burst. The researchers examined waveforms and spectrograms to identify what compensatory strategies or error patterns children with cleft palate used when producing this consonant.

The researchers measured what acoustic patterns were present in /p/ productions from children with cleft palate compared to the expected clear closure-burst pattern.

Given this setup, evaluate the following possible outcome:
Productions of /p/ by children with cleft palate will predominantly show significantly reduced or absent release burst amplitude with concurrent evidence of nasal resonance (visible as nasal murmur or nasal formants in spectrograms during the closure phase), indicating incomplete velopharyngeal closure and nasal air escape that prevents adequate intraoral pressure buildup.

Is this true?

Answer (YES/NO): NO